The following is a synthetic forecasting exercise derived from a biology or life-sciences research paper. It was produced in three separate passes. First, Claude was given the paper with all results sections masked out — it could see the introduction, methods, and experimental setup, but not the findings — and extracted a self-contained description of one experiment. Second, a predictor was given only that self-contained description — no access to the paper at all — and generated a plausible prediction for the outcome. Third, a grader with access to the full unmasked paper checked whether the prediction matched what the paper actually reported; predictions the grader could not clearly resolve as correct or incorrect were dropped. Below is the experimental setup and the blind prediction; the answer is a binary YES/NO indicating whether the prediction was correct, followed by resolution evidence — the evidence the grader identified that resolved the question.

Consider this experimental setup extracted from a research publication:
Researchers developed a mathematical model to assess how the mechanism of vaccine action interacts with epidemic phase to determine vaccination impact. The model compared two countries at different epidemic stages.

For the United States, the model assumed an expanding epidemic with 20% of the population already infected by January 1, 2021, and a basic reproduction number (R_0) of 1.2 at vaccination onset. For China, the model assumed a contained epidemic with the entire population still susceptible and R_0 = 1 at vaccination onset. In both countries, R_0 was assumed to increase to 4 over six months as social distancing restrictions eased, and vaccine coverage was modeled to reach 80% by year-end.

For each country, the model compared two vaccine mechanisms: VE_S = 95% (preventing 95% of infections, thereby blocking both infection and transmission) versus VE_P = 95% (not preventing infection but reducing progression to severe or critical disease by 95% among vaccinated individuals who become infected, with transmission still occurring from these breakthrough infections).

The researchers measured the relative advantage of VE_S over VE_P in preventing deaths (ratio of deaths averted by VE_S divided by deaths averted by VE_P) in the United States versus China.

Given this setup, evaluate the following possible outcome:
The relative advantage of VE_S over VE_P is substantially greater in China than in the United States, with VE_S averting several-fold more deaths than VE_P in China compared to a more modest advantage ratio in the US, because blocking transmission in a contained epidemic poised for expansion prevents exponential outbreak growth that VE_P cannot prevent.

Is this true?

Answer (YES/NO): NO